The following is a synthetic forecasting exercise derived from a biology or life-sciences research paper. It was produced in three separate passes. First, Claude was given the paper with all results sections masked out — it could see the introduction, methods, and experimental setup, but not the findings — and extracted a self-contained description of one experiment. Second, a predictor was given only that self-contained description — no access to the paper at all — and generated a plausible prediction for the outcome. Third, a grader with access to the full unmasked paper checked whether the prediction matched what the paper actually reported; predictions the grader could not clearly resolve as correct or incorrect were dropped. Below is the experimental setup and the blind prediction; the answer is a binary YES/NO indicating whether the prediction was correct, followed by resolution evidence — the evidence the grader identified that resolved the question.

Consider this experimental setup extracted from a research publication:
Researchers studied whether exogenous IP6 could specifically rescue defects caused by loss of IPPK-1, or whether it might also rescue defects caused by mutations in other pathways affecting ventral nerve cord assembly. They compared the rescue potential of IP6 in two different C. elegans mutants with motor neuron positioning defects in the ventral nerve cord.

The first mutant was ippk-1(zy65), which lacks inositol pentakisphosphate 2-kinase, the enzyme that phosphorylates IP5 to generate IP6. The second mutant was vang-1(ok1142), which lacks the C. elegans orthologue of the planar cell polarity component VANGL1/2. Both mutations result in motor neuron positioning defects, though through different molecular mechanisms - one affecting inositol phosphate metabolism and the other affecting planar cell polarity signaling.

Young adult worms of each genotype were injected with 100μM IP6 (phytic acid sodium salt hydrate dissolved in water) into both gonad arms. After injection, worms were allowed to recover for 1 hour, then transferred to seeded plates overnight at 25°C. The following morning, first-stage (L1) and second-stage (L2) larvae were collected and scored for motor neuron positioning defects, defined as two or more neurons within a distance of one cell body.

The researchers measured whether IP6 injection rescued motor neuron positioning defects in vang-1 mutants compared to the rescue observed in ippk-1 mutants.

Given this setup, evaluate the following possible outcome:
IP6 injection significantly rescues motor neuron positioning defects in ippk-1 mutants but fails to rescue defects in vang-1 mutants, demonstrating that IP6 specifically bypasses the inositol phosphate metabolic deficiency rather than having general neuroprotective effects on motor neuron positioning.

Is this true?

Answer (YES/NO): YES